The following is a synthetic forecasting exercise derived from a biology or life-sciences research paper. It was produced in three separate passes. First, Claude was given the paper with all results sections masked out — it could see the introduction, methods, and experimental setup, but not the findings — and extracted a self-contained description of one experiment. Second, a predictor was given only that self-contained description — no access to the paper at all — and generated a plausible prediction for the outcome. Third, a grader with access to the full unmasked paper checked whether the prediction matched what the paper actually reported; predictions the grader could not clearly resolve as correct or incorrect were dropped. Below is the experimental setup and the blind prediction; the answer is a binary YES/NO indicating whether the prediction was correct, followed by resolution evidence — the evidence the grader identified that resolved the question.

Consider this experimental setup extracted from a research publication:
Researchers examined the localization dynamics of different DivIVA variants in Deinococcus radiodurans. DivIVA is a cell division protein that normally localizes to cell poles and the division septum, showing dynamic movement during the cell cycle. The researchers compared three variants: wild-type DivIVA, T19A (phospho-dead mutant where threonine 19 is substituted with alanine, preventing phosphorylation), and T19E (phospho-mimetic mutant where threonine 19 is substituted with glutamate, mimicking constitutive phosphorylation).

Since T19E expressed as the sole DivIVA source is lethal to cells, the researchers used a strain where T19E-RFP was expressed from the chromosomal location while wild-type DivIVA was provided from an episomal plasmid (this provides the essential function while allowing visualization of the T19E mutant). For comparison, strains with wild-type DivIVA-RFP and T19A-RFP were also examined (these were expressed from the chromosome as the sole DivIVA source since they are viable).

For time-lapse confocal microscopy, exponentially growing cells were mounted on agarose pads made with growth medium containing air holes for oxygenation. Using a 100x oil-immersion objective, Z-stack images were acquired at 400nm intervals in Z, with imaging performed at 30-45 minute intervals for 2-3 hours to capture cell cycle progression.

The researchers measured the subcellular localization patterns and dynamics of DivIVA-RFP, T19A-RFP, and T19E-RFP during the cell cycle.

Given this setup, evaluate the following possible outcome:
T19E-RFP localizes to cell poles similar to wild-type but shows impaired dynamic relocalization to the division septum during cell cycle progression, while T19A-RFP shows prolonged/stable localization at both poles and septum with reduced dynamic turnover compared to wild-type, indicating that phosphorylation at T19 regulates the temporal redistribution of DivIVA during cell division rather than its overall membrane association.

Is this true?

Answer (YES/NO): NO